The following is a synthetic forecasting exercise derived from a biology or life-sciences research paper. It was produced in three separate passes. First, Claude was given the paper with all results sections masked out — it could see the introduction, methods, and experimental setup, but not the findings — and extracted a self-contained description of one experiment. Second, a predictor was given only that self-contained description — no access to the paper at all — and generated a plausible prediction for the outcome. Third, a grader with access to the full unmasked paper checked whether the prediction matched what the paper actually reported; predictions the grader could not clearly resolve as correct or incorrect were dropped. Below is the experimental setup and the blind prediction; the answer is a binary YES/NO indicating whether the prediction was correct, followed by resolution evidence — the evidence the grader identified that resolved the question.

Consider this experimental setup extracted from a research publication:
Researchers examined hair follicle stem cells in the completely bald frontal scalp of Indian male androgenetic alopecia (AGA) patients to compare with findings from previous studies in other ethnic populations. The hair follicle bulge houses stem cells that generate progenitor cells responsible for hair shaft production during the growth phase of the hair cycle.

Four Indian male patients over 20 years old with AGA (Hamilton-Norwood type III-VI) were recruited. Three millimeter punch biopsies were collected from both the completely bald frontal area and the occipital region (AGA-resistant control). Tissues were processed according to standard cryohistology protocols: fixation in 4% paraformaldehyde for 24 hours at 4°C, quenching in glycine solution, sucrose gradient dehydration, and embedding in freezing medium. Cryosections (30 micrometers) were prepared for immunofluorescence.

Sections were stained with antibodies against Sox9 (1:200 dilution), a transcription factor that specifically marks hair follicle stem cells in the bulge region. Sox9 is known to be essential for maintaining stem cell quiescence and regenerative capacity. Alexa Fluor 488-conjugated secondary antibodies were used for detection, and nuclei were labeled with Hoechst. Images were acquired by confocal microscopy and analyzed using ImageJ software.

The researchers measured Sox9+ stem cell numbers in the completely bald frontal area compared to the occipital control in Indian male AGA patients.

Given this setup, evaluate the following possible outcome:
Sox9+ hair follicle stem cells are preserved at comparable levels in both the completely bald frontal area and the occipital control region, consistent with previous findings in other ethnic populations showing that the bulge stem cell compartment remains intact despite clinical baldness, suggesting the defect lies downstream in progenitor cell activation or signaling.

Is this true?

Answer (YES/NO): NO